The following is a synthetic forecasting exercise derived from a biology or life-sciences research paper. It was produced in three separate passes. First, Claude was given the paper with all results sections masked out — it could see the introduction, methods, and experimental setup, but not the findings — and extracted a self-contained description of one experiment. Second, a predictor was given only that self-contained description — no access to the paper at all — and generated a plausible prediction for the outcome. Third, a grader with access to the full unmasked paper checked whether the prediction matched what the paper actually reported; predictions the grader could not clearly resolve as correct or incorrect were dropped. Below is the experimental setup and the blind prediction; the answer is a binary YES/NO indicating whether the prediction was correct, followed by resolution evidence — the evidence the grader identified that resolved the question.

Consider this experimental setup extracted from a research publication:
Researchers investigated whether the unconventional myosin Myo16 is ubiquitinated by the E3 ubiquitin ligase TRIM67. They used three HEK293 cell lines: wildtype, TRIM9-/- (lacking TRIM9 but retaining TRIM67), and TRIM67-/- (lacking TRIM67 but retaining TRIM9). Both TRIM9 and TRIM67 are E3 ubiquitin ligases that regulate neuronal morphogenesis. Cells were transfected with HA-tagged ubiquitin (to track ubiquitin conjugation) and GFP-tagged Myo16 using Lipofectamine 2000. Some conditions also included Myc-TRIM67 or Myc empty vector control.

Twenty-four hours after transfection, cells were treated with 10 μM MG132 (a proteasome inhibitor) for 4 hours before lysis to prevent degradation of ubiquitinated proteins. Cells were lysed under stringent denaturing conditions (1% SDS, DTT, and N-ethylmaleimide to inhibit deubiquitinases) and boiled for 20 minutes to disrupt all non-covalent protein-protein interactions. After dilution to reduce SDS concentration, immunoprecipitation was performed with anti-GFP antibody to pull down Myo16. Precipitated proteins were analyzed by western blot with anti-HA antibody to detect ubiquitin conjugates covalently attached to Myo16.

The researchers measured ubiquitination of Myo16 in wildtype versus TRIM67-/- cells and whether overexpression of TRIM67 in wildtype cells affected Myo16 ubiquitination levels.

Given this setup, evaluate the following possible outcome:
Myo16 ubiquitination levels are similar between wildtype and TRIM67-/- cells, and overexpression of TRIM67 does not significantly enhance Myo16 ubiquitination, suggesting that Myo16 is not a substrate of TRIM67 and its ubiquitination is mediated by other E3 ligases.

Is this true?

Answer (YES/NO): YES